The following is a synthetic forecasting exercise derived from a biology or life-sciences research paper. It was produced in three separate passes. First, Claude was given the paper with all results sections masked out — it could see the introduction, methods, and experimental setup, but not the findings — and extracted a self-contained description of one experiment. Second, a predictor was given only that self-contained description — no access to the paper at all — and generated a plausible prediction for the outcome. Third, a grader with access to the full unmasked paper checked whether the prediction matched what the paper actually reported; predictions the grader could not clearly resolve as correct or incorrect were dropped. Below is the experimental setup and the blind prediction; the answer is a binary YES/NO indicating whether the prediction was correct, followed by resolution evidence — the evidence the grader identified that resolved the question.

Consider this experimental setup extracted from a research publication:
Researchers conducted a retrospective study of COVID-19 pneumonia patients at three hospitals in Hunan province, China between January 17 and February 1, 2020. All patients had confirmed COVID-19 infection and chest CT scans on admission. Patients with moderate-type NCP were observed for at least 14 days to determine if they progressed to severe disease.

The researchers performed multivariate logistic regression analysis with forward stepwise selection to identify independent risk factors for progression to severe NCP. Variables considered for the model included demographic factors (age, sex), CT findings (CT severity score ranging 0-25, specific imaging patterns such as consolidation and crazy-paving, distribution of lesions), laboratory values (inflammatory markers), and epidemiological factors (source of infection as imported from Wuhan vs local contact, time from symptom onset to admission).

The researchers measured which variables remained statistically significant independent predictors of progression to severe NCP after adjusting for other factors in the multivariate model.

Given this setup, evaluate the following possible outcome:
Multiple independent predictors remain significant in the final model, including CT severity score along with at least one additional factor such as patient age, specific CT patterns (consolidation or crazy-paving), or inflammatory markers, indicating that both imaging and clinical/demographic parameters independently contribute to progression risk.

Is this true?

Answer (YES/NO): YES